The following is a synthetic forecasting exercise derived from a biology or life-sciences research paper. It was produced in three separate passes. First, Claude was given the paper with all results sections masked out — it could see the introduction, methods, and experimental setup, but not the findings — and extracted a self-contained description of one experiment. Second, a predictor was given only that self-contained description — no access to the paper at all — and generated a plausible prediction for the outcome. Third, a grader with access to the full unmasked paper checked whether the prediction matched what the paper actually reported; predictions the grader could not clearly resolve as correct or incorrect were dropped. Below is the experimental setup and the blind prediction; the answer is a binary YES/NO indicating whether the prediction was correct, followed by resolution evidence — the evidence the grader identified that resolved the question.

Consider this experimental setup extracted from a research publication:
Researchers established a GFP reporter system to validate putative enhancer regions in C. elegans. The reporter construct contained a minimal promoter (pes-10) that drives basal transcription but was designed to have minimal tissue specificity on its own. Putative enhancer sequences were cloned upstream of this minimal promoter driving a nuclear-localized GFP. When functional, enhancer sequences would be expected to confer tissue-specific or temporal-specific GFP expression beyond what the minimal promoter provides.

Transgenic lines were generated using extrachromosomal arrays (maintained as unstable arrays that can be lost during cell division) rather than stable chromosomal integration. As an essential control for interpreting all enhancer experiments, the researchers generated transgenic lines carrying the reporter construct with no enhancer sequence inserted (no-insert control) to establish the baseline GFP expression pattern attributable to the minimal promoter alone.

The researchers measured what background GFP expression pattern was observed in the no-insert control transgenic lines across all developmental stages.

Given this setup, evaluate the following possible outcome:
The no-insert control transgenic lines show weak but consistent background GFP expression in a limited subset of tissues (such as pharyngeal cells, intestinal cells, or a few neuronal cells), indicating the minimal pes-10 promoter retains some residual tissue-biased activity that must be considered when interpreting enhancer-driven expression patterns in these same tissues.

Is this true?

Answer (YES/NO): YES